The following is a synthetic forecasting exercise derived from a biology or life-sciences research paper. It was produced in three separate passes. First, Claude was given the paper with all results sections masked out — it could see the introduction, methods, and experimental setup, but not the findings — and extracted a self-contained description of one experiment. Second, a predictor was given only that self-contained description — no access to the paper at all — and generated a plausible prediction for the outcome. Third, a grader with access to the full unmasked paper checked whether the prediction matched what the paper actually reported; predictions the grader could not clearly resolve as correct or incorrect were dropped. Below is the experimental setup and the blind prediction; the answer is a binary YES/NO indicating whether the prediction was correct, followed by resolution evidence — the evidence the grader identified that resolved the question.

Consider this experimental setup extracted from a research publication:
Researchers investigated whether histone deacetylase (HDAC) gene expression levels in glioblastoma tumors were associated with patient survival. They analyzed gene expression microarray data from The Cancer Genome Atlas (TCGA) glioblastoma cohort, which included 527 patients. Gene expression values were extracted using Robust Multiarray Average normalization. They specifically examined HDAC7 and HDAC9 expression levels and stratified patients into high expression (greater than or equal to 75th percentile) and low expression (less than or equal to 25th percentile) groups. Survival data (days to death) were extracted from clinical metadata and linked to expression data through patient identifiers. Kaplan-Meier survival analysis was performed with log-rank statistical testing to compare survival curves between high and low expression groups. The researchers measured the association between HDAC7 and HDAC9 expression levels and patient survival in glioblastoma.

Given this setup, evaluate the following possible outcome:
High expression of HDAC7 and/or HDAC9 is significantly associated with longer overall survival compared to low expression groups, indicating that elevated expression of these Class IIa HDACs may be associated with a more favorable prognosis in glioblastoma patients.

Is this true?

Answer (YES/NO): NO